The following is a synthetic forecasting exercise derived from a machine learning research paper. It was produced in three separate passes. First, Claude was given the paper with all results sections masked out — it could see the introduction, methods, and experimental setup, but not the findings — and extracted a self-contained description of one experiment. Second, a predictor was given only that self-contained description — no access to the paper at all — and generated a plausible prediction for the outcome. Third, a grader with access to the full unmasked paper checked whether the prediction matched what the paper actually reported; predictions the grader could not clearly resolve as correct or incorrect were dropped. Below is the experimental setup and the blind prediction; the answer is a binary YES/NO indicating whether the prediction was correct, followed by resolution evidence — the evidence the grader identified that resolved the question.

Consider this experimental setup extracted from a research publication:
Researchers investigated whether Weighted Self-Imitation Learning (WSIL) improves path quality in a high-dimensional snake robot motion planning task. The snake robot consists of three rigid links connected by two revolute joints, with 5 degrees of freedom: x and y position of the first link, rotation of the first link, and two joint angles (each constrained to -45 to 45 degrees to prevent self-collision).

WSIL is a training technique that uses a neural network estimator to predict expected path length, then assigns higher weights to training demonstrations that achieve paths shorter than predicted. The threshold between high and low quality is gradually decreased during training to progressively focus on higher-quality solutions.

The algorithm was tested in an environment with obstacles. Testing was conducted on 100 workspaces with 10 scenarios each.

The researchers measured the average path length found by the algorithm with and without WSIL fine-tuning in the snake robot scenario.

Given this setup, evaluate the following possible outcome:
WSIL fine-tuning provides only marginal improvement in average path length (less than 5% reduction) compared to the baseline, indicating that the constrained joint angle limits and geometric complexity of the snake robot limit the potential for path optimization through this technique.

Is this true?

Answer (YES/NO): NO